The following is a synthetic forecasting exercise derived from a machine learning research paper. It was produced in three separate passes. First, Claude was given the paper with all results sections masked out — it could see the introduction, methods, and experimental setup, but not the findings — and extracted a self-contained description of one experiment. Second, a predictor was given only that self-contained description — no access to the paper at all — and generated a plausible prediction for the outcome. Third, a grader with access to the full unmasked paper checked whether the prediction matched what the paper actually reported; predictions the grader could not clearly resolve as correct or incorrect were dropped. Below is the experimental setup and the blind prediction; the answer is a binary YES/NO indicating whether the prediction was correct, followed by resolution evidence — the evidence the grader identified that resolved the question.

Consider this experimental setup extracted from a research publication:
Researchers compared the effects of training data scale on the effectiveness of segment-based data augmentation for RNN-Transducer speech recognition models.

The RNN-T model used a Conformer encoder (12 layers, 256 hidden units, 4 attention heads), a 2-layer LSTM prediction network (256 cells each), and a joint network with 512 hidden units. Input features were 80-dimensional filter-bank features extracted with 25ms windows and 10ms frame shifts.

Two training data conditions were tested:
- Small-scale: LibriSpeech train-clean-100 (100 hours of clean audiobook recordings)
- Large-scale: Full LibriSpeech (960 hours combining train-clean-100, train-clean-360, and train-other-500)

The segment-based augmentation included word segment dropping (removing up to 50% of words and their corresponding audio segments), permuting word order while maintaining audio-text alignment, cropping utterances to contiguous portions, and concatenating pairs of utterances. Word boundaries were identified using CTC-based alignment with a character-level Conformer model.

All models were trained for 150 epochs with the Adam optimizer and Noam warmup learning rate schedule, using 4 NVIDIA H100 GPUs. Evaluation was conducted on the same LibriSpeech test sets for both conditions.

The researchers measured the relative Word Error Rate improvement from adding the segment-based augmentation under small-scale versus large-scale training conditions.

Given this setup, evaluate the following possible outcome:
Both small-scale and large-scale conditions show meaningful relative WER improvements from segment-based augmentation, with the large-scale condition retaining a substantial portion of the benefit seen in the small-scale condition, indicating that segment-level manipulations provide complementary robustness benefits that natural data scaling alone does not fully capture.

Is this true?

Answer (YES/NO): YES